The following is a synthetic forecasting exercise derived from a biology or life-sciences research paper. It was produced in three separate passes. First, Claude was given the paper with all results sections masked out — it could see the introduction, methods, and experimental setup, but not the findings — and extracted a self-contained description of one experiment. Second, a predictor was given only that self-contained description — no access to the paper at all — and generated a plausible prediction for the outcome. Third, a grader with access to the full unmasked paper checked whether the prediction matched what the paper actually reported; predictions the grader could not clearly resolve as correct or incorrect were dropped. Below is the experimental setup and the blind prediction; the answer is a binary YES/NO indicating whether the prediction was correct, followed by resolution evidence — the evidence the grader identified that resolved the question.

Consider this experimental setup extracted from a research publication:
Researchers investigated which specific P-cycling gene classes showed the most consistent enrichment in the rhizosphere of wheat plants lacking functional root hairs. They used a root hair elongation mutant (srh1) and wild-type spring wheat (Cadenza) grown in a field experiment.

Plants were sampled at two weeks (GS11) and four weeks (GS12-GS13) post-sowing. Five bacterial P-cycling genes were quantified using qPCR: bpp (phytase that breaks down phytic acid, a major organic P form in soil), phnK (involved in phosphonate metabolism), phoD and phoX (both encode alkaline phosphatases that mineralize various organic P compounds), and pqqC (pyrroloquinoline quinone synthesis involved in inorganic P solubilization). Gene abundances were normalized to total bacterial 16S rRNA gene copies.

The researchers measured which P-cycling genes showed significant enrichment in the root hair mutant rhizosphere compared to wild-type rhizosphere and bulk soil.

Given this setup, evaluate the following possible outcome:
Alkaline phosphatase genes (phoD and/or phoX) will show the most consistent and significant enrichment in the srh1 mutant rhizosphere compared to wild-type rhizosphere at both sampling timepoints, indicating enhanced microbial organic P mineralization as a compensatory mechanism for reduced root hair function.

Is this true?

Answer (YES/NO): NO